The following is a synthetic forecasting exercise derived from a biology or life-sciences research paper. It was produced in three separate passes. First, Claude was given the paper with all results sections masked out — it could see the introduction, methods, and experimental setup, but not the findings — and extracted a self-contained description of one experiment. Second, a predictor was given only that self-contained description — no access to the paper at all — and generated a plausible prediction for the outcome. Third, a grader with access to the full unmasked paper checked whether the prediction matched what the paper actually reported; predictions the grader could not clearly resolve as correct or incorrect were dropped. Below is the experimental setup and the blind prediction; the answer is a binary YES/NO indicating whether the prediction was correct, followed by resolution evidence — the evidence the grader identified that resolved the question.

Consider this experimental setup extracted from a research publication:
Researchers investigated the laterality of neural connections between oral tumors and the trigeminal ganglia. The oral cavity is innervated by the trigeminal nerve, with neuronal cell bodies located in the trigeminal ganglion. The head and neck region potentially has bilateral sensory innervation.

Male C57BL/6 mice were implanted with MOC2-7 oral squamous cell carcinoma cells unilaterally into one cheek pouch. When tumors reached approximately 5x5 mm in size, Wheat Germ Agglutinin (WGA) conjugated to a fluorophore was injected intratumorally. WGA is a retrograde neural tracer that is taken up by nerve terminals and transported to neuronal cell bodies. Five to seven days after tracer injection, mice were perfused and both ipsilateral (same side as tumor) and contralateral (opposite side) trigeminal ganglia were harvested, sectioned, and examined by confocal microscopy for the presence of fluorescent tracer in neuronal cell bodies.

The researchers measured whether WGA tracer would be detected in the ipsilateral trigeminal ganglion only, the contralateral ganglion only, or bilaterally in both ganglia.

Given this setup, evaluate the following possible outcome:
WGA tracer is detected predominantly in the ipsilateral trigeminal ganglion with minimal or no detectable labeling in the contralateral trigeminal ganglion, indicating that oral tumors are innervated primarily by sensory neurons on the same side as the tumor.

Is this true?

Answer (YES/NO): YES